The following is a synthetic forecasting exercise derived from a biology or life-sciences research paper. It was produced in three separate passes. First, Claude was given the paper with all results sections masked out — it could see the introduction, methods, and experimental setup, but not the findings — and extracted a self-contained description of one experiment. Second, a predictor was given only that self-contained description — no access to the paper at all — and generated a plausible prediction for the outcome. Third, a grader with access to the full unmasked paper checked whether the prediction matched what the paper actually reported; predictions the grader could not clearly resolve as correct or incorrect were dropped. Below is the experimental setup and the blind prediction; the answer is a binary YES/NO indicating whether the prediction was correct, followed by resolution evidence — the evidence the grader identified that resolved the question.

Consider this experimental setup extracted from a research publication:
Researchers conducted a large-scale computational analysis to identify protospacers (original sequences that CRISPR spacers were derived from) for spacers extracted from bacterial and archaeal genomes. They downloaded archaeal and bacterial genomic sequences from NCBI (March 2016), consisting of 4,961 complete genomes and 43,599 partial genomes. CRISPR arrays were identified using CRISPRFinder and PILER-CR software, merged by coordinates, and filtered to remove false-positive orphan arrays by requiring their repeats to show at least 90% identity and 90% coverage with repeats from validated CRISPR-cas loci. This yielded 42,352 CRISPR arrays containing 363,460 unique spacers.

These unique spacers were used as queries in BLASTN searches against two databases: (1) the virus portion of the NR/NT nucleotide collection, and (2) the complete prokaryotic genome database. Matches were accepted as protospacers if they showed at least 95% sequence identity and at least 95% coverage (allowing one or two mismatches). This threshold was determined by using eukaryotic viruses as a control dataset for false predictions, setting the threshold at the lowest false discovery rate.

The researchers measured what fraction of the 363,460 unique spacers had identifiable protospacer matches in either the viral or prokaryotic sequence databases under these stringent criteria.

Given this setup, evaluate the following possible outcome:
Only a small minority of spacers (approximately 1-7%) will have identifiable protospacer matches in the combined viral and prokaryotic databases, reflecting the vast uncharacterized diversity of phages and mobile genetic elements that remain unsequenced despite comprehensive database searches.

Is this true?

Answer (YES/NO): YES